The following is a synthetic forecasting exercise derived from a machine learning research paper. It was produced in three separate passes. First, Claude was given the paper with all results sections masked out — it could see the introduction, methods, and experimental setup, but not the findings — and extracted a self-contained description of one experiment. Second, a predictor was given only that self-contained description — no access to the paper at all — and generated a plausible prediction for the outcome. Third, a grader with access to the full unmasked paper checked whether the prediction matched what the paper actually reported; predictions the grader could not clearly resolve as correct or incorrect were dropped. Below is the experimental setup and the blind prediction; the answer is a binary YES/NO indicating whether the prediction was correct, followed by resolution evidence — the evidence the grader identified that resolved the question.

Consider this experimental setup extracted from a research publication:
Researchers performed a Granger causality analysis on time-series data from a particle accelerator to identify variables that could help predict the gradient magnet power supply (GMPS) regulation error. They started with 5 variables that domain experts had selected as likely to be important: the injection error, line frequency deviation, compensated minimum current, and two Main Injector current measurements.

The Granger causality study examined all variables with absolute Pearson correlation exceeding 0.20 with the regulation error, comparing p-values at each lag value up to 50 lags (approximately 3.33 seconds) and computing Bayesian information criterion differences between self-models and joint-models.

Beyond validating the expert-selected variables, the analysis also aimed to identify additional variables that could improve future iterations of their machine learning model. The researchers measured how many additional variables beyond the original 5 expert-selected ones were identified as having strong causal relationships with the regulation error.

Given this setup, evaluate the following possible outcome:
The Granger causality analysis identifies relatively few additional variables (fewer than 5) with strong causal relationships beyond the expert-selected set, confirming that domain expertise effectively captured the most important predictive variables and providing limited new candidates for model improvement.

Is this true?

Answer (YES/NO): YES